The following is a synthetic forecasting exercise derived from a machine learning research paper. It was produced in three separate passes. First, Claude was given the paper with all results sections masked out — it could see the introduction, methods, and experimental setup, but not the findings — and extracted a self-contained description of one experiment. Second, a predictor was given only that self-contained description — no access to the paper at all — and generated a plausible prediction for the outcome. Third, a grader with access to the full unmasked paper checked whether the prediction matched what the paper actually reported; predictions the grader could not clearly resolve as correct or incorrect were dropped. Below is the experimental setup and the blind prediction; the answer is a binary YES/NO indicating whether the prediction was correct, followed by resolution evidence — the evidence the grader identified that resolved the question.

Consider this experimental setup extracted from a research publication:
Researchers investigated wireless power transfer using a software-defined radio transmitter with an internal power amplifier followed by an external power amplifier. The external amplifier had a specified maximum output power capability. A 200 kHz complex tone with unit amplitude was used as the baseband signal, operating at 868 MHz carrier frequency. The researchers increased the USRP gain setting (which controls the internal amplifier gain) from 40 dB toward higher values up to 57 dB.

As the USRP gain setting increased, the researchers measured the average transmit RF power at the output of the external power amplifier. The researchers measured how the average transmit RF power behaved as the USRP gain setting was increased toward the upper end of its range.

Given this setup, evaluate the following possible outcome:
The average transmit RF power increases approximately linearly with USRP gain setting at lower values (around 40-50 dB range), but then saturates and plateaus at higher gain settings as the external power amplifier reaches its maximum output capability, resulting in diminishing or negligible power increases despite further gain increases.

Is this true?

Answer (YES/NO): NO